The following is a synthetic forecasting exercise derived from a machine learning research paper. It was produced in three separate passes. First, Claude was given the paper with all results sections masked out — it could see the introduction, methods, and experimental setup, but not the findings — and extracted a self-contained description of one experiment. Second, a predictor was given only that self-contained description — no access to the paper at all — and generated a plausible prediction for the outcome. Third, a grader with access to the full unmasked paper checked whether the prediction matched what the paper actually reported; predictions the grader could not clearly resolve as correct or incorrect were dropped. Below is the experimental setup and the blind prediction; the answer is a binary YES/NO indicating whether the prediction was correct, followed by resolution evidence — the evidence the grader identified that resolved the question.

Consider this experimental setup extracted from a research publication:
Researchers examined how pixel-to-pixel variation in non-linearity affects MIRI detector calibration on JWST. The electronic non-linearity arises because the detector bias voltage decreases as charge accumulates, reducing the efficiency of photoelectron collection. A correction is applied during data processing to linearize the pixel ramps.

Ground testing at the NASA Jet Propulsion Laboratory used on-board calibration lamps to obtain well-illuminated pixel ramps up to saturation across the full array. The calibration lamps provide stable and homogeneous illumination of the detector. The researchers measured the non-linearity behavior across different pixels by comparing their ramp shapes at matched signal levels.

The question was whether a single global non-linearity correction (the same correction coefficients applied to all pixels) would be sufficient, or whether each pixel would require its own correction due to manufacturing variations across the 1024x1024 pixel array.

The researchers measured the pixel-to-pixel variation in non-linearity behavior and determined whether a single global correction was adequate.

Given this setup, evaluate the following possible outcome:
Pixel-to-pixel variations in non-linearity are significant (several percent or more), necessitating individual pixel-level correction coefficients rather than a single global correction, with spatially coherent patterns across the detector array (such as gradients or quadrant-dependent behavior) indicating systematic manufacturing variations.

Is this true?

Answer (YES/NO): NO